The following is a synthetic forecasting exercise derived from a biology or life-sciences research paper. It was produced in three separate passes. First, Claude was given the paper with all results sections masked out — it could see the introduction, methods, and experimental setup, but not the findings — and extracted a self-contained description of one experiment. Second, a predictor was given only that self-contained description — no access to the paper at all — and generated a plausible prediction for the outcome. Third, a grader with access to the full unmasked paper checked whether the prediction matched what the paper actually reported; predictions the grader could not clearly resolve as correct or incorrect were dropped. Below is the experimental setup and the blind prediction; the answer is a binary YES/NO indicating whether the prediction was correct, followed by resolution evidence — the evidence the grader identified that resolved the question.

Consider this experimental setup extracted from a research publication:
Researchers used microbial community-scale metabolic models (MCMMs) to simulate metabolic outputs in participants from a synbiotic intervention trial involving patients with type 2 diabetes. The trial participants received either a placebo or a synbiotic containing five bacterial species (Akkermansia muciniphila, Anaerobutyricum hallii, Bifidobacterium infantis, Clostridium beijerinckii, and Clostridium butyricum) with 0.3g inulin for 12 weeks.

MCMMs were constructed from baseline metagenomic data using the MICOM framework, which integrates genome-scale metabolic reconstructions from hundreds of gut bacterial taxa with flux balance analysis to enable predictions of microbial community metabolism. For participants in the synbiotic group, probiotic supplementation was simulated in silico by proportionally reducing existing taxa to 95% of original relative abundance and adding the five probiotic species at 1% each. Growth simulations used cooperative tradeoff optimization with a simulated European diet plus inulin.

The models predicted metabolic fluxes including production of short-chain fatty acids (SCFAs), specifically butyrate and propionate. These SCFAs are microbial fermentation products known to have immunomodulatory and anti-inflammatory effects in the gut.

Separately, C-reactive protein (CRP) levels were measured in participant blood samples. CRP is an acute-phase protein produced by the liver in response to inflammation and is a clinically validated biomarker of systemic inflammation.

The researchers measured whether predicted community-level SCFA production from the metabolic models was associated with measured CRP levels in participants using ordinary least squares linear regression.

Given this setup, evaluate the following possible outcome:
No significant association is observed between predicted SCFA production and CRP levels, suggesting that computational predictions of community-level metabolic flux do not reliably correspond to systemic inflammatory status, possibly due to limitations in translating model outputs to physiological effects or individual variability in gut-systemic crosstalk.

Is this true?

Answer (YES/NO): NO